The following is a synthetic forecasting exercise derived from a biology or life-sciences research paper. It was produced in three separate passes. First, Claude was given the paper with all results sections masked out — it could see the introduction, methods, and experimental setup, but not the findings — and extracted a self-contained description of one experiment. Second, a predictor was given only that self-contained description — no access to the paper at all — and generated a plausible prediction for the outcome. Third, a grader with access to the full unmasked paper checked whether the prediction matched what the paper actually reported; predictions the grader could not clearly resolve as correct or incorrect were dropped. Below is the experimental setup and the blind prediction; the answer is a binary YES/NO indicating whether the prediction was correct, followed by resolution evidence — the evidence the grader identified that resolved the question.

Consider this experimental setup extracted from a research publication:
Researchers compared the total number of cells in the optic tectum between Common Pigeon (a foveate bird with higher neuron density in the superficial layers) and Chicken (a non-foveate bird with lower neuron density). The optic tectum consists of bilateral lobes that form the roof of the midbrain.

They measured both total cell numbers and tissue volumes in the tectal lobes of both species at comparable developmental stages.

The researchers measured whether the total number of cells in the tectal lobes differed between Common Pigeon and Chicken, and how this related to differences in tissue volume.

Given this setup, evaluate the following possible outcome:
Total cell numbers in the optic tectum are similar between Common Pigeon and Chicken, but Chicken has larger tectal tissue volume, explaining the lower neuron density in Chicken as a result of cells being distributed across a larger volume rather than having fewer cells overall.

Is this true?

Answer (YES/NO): YES